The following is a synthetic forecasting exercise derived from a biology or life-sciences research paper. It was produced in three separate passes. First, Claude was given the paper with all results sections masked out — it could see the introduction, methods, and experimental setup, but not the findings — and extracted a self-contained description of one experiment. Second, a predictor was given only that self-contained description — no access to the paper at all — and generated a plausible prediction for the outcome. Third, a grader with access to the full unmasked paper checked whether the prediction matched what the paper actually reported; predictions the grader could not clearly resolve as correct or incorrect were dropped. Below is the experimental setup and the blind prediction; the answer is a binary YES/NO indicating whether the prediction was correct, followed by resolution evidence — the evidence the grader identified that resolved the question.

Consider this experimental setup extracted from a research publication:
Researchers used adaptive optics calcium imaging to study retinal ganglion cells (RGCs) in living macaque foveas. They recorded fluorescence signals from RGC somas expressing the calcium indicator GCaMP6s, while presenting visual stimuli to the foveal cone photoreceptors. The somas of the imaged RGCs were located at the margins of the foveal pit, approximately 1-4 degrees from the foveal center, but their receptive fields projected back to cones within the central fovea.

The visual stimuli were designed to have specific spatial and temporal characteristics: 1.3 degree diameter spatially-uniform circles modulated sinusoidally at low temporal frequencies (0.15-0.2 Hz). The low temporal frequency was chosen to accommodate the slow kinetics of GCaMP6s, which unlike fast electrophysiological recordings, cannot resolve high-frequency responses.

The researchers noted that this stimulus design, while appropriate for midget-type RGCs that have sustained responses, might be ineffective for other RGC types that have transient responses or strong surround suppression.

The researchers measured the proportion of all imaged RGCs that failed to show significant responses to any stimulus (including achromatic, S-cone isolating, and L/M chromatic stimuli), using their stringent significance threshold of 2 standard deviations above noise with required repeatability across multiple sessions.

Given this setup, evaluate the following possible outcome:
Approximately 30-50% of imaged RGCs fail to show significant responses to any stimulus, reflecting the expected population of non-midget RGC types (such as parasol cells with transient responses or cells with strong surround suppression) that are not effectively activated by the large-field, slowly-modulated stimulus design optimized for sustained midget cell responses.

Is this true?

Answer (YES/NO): NO